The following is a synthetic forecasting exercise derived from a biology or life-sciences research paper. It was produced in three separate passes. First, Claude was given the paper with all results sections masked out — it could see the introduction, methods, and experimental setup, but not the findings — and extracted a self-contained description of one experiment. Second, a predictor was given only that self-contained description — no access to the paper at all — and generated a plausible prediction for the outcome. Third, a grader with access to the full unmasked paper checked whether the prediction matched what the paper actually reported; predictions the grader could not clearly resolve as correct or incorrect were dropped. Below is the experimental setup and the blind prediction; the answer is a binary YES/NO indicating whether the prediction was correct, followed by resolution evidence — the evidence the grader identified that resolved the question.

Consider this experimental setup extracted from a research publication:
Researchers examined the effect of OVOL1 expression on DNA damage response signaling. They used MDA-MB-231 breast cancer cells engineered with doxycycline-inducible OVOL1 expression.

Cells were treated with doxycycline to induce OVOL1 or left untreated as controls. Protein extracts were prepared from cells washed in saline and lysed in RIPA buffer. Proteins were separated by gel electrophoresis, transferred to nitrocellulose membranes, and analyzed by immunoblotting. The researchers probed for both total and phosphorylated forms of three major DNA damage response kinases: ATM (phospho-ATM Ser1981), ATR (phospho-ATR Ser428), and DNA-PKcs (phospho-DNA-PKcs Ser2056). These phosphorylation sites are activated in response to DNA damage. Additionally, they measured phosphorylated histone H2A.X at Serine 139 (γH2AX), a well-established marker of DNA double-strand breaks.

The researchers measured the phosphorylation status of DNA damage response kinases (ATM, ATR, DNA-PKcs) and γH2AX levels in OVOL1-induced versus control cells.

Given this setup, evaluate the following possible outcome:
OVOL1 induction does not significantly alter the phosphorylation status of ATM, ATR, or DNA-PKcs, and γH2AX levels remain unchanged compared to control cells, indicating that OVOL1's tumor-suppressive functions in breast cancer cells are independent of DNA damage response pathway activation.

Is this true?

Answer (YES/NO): NO